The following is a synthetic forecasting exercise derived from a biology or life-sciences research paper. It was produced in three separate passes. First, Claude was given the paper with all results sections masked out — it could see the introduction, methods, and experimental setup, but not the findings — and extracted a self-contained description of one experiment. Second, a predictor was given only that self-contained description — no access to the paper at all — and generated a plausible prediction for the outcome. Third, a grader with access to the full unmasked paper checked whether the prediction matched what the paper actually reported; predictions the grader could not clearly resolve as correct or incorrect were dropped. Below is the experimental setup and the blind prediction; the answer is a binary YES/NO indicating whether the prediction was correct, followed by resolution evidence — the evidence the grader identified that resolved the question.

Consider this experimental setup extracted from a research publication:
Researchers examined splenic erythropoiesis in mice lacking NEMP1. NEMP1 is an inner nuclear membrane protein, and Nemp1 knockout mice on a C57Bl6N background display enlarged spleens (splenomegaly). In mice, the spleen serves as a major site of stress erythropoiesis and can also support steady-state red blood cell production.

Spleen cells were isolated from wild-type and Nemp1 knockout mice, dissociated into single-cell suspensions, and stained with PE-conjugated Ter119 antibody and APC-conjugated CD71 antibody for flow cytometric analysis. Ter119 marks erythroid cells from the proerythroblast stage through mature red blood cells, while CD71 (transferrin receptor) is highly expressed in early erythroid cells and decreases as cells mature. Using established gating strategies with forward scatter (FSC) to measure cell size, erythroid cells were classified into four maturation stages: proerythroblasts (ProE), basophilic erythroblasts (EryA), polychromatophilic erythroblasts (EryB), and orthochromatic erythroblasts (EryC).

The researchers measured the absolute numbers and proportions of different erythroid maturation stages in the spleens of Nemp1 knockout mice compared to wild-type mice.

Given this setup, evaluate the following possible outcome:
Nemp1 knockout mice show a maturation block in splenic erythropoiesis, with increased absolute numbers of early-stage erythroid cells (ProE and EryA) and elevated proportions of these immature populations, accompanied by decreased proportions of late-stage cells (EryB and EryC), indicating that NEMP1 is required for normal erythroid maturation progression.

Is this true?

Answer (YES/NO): YES